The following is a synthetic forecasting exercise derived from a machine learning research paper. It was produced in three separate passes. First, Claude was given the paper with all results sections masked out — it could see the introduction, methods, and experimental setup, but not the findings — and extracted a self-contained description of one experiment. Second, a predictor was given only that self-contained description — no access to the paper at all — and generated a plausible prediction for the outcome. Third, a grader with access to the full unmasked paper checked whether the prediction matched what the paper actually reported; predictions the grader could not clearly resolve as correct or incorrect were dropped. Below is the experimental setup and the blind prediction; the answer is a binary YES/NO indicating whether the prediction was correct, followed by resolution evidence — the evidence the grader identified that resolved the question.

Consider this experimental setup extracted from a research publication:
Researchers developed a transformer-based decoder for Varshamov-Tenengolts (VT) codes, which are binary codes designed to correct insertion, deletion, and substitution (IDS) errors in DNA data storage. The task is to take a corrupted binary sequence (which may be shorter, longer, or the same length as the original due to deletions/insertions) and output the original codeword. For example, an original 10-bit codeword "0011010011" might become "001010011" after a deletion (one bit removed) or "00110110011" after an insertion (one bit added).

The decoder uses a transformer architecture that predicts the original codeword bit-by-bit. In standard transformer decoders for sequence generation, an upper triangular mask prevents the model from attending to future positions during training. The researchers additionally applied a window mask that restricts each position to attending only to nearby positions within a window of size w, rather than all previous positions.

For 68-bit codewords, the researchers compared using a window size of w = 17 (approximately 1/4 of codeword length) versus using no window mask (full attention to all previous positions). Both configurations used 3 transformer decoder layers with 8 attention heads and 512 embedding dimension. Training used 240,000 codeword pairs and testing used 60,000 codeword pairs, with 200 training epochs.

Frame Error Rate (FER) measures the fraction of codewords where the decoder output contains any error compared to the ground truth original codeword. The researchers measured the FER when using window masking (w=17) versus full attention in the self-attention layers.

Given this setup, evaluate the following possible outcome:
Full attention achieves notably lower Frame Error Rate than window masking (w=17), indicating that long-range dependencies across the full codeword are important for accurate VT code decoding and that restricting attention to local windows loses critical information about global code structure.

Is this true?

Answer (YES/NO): NO